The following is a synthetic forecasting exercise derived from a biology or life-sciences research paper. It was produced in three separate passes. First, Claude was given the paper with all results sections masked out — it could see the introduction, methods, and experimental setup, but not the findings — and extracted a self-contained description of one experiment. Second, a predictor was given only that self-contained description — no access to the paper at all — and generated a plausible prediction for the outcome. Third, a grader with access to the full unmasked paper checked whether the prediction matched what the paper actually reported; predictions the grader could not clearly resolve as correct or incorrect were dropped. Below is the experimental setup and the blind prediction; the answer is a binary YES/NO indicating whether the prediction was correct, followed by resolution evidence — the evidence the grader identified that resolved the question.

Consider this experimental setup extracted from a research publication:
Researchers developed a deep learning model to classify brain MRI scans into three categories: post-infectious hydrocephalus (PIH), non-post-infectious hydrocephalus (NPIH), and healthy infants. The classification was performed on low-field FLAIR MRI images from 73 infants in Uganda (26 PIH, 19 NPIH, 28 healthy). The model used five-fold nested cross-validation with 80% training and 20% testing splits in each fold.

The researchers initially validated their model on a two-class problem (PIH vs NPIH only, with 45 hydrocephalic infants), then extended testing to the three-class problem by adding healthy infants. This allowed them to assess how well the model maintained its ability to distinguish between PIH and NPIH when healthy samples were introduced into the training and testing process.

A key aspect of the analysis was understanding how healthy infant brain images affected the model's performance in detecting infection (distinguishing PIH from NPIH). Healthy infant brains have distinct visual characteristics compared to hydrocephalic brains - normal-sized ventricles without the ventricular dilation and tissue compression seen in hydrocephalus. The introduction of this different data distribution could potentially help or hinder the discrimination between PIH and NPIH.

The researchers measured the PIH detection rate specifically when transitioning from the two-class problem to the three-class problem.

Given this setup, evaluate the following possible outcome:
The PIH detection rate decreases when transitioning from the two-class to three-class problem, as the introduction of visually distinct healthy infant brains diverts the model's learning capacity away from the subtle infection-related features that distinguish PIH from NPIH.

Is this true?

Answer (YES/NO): NO